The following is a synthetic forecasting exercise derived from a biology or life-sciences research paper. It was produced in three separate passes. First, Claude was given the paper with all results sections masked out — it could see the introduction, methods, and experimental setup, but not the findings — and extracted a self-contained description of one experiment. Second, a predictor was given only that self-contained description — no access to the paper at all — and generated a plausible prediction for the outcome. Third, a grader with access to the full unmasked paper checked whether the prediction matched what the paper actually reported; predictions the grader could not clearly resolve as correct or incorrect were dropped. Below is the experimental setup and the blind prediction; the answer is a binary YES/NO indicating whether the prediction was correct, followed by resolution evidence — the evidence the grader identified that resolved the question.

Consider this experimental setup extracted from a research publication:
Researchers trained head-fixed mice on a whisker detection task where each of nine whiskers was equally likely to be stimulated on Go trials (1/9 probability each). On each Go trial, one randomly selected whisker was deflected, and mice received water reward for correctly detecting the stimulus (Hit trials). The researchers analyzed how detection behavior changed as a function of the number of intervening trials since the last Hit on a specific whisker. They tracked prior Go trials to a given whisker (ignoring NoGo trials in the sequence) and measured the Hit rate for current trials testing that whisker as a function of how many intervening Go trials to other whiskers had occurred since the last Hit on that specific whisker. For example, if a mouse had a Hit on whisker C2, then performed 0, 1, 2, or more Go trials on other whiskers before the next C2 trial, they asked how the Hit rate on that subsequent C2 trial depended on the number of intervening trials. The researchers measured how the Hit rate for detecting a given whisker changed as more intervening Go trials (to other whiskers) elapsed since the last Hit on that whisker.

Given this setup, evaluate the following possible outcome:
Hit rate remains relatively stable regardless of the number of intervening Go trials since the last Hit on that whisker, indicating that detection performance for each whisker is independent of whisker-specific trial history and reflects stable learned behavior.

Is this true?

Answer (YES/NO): NO